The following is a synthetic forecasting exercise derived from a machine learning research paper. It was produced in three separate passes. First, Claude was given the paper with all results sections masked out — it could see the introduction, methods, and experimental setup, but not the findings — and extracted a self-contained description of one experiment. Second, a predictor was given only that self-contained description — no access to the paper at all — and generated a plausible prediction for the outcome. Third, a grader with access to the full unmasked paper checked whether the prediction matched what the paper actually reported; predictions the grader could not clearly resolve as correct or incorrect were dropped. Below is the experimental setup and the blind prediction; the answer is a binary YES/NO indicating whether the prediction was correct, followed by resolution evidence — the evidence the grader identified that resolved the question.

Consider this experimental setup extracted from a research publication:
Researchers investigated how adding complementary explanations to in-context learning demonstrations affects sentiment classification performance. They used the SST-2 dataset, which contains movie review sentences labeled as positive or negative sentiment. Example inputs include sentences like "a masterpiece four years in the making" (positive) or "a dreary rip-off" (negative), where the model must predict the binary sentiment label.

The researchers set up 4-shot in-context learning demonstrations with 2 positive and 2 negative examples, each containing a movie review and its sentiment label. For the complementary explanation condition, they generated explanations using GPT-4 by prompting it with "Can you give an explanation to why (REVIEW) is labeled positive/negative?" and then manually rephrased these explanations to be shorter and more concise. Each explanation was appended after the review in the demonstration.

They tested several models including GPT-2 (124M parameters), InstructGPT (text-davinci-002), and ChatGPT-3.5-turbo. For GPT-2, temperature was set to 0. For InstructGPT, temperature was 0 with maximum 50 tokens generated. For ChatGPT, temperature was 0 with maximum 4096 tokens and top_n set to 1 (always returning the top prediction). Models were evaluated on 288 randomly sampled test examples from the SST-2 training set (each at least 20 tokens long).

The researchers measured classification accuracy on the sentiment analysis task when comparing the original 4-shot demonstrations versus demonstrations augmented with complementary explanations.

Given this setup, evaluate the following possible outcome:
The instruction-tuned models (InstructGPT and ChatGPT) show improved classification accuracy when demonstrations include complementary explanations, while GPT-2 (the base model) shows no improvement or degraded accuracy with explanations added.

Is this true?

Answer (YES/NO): NO